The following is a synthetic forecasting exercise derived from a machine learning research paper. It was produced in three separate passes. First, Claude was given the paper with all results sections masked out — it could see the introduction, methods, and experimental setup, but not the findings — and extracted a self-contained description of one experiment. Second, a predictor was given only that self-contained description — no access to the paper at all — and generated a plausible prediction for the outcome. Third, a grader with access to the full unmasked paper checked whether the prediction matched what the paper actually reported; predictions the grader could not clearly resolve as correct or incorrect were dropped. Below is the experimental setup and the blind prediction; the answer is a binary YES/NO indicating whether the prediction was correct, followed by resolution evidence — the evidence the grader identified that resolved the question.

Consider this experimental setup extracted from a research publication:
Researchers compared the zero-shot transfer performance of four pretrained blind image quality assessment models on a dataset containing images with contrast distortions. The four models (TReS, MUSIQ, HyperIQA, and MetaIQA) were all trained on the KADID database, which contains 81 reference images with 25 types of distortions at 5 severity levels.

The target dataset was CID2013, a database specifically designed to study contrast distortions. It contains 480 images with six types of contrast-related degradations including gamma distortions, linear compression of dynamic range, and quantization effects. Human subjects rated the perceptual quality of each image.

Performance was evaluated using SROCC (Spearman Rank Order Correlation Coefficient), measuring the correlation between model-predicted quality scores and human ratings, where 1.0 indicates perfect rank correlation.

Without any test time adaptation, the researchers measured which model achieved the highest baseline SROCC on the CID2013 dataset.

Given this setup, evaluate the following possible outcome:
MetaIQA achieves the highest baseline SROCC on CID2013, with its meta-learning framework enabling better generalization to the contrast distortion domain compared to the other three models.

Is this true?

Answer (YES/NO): YES